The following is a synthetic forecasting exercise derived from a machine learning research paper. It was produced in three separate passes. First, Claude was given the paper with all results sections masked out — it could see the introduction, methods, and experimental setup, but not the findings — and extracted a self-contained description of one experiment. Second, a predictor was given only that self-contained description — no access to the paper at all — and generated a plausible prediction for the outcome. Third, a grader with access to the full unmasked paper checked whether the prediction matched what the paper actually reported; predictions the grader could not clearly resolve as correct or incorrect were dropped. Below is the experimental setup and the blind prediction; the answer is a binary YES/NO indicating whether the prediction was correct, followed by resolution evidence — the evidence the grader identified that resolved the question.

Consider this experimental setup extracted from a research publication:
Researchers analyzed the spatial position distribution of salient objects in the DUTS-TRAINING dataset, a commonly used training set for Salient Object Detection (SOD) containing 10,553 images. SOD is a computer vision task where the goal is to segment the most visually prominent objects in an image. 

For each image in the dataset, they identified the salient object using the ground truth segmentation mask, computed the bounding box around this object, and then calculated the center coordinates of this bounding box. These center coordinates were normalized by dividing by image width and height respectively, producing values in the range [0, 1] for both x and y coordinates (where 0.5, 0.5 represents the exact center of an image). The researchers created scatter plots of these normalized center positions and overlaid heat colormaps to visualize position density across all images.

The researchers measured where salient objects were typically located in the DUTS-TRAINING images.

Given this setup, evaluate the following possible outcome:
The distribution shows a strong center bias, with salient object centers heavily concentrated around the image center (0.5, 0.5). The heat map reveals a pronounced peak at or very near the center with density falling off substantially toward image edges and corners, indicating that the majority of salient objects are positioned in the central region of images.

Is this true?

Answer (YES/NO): YES